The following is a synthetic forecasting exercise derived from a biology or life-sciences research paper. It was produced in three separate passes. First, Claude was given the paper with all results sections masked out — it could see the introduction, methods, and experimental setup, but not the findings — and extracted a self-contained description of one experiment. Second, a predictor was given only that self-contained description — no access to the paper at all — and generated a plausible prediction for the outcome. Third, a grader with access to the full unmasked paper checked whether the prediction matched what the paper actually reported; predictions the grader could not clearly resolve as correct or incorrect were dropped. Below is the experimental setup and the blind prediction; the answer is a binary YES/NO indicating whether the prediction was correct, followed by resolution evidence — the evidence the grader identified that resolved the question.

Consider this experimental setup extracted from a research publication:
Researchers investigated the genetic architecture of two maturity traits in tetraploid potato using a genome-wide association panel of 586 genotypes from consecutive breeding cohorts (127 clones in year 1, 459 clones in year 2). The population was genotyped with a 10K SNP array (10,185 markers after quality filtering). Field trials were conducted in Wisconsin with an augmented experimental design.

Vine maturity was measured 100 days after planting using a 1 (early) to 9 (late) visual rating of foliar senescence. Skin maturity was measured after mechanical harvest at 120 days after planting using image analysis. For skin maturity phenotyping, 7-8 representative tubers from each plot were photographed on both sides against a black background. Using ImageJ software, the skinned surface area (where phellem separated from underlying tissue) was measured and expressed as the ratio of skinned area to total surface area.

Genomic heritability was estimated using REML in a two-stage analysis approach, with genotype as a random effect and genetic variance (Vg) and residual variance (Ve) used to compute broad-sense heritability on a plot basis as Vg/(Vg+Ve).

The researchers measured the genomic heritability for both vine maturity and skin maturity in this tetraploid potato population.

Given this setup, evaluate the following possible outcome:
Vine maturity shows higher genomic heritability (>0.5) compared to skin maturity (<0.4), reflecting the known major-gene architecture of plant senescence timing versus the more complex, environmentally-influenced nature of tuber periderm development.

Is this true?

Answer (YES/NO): NO